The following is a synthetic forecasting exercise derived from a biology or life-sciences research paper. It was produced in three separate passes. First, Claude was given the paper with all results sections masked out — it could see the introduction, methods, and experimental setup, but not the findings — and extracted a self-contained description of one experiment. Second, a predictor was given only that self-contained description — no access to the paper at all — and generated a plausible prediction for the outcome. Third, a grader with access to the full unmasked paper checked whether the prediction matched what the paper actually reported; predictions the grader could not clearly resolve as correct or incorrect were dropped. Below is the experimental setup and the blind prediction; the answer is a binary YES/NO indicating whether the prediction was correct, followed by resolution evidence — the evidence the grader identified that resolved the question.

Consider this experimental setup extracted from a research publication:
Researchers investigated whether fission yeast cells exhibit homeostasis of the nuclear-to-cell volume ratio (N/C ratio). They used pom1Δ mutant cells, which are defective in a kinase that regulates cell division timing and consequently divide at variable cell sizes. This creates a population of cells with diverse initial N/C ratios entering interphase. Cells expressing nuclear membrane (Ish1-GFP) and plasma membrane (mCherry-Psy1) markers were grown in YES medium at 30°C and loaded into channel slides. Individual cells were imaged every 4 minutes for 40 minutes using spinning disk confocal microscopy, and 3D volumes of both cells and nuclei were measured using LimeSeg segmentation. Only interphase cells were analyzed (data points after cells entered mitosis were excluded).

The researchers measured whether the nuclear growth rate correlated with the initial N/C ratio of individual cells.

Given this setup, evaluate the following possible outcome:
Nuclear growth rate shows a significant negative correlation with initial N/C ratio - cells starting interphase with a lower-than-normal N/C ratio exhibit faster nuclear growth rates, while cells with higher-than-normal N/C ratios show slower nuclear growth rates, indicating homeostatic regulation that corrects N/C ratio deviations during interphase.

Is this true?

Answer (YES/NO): YES